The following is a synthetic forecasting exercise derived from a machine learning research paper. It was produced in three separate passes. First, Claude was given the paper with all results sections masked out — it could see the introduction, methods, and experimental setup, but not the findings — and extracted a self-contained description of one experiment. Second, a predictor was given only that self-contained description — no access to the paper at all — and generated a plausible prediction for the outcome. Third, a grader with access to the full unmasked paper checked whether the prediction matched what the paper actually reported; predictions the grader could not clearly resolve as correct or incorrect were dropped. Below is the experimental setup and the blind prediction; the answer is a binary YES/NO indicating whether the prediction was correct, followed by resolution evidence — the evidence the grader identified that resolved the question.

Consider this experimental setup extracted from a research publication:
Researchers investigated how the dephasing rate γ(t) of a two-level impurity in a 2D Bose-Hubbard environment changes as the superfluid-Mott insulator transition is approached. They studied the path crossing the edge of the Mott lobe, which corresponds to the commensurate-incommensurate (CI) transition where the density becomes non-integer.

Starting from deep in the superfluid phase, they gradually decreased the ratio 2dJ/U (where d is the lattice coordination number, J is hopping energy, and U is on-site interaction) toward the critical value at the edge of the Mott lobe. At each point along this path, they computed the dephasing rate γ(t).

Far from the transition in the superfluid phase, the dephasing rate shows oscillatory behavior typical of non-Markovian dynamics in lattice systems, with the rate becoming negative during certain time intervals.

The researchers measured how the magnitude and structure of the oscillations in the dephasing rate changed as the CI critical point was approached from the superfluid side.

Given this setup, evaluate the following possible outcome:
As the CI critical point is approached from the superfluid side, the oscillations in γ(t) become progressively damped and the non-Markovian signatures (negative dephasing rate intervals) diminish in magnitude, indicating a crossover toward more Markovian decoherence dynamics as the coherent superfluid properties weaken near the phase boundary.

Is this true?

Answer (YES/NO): YES